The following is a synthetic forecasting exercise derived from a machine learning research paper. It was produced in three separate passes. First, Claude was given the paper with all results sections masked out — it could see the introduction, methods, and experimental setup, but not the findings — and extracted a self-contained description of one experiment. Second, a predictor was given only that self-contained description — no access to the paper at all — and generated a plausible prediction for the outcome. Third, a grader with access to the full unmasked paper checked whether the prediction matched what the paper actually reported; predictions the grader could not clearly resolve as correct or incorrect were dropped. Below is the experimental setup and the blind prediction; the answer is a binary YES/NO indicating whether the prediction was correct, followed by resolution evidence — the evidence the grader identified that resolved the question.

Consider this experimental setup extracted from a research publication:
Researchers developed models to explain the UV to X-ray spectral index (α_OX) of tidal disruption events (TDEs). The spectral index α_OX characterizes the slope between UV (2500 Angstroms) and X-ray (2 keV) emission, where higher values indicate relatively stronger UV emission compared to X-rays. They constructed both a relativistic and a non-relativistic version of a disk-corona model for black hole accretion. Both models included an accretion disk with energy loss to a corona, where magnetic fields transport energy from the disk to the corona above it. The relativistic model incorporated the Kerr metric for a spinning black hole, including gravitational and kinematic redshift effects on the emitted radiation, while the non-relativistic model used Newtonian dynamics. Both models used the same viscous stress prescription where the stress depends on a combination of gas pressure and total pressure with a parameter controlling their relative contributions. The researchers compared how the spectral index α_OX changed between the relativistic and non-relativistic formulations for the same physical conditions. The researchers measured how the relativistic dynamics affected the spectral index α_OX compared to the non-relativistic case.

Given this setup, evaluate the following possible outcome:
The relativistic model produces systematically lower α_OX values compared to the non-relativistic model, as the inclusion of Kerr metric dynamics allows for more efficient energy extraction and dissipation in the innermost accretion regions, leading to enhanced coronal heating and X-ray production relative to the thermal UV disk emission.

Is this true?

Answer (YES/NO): YES